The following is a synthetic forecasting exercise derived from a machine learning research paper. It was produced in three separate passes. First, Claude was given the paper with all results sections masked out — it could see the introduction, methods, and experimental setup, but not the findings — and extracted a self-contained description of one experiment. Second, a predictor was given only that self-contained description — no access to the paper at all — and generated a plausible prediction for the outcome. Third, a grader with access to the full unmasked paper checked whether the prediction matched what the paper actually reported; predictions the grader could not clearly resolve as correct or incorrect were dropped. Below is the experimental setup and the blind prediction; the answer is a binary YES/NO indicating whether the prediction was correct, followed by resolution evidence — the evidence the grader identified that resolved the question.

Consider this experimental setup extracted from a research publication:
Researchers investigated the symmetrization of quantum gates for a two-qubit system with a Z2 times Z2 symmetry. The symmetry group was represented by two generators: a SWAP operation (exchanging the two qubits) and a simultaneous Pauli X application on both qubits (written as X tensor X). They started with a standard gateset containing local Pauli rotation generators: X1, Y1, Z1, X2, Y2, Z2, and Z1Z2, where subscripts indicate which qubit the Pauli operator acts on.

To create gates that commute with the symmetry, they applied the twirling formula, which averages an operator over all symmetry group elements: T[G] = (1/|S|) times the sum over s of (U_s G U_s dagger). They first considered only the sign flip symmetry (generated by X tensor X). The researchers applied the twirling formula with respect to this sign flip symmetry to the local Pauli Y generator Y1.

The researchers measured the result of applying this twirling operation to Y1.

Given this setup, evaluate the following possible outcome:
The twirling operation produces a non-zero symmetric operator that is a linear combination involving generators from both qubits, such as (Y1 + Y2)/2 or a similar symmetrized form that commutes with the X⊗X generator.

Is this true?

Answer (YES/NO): NO